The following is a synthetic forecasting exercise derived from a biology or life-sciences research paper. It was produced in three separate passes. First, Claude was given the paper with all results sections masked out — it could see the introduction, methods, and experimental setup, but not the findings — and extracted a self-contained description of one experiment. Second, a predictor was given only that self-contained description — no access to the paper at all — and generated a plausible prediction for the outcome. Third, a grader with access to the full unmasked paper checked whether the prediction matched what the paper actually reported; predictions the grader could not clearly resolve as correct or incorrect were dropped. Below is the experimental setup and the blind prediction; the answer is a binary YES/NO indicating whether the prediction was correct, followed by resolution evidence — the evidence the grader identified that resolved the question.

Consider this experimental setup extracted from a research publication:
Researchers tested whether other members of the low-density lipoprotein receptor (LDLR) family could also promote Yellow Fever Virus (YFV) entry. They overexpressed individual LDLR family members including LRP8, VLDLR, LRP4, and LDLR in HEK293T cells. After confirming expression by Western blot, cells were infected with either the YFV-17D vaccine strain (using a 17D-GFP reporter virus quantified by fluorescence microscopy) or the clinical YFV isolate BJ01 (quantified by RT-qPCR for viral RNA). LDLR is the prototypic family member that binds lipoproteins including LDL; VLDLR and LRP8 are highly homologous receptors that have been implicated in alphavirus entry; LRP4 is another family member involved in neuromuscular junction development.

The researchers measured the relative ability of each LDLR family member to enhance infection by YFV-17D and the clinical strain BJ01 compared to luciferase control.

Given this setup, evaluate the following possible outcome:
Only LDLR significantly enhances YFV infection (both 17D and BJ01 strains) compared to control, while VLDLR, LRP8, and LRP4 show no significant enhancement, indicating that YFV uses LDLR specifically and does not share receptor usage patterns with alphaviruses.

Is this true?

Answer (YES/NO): NO